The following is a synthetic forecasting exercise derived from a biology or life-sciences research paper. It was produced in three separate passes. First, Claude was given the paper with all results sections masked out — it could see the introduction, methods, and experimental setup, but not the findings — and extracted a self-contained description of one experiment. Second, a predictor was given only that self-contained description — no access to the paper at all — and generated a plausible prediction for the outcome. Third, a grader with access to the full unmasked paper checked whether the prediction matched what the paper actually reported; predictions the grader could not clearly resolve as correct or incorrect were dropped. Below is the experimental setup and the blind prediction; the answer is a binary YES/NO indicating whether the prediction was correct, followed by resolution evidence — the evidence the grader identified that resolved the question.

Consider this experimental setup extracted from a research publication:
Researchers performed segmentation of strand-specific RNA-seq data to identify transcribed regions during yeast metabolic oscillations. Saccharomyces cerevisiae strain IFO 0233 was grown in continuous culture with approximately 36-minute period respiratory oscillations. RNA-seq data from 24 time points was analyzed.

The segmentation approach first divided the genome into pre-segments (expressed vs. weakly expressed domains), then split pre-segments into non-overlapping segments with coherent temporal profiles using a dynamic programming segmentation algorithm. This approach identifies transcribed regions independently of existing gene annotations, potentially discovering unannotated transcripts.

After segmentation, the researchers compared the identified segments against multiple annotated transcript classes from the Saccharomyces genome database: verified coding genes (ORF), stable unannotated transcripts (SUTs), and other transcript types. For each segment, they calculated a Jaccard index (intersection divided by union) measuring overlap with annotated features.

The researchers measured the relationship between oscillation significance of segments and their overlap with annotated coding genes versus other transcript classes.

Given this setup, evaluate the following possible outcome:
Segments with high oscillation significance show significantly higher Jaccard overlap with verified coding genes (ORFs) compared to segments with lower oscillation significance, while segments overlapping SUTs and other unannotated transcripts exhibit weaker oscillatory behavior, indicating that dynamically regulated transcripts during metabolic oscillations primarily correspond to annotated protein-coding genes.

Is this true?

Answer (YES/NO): YES